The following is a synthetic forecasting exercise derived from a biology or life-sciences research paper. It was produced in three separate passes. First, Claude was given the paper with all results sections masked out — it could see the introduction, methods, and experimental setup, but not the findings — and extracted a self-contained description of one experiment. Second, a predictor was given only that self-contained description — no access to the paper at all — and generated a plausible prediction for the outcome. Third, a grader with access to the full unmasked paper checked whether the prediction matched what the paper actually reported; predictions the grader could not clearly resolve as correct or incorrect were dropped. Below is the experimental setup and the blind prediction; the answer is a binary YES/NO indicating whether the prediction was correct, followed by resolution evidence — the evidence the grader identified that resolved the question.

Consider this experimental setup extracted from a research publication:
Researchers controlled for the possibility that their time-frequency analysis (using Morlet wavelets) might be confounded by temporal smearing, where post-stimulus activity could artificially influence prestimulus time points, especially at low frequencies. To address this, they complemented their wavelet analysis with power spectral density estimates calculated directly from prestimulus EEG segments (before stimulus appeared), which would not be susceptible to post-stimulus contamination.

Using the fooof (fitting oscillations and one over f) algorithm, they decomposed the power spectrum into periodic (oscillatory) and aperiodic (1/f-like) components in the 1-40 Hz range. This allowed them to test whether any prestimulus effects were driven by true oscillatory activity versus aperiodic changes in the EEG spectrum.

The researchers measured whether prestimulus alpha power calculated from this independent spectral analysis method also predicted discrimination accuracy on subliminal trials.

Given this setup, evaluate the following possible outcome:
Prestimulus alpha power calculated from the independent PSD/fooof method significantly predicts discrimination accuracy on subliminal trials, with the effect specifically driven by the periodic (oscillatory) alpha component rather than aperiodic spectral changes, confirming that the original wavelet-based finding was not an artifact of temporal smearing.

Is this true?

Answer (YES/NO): NO